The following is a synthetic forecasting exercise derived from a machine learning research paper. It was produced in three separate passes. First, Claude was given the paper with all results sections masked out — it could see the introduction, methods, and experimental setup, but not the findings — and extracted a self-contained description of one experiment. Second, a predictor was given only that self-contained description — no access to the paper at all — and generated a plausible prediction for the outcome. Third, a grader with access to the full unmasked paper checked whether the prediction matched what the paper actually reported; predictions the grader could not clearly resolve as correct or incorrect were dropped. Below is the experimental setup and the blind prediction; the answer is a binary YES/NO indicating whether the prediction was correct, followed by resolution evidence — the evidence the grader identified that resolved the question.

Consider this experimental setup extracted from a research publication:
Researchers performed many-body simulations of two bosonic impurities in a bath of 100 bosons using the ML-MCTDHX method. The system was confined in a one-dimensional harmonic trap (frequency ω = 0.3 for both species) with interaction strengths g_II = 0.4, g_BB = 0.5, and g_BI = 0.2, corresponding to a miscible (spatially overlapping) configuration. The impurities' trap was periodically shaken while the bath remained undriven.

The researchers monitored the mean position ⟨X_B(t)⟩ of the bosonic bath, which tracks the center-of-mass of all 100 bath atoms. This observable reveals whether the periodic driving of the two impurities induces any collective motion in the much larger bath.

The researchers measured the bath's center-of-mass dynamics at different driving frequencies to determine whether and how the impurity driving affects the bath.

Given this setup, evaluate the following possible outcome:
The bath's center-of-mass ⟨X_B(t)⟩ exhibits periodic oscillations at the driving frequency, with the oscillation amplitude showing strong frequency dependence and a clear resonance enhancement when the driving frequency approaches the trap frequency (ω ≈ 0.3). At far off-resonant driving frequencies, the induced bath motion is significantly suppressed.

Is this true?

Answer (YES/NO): NO